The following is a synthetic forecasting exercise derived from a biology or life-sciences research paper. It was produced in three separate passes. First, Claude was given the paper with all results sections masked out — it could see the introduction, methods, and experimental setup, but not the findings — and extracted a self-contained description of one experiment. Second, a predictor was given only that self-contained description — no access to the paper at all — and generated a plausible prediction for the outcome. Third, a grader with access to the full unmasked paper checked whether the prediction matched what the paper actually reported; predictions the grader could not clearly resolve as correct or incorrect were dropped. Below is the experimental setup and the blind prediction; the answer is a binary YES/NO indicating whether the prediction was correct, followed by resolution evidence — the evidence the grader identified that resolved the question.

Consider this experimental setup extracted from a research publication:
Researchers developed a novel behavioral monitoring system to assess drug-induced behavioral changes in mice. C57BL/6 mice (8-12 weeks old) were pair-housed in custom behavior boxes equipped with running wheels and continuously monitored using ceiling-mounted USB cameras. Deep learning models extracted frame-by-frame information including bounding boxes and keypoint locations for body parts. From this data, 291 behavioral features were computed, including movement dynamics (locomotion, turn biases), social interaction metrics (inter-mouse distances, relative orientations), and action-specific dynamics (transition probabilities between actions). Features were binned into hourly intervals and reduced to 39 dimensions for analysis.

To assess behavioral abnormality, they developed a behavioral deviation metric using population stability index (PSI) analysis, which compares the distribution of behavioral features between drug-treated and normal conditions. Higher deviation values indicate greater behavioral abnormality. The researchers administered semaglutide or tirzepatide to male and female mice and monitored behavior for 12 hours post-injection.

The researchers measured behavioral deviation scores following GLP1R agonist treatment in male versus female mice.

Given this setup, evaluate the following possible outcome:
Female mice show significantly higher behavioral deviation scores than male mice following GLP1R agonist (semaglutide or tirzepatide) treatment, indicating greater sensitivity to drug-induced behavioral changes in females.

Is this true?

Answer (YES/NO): YES